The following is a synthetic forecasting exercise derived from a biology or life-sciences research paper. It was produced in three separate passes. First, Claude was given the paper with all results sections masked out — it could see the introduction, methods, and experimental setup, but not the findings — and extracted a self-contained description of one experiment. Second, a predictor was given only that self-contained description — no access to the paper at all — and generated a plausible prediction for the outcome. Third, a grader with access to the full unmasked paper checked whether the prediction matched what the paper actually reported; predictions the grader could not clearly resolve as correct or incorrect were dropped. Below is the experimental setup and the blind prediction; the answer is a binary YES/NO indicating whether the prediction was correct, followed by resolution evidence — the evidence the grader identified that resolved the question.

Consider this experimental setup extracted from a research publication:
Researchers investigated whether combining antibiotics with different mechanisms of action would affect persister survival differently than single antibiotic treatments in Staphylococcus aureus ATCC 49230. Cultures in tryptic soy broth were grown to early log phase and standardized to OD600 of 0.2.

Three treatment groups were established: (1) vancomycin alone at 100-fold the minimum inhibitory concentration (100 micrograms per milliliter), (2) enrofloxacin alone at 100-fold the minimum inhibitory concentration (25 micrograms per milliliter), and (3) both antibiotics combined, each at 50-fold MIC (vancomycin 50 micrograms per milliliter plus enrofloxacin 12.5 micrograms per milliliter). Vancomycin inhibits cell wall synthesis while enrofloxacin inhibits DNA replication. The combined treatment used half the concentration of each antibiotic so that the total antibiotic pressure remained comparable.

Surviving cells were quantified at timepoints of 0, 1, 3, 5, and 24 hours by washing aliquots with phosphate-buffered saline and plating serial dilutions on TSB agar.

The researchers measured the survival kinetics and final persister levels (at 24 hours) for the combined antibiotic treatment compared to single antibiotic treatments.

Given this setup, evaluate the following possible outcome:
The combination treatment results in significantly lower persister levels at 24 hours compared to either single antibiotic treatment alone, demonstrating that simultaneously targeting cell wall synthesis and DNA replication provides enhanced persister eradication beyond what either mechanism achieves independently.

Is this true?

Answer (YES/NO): YES